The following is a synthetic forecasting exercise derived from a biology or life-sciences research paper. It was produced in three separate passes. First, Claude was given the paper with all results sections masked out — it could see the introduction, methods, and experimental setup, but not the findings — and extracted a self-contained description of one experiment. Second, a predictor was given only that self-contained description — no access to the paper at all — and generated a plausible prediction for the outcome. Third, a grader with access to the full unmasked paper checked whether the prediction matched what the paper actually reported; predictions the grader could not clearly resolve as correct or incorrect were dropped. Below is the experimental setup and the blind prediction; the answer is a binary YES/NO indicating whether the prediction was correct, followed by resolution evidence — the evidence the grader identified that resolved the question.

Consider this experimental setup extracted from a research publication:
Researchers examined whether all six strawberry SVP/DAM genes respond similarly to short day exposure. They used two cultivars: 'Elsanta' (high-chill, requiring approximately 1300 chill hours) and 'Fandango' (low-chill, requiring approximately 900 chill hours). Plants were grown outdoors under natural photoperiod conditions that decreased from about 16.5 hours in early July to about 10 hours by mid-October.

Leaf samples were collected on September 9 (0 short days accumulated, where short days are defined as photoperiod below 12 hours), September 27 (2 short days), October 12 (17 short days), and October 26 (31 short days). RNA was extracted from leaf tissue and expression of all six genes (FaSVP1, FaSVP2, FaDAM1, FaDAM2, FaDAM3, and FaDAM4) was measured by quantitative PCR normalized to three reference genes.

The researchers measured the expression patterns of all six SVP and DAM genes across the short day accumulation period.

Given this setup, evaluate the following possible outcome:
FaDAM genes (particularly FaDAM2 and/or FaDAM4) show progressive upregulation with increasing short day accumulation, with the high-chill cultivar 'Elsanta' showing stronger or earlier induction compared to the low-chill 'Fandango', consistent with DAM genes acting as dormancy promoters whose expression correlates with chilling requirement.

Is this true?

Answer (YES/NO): NO